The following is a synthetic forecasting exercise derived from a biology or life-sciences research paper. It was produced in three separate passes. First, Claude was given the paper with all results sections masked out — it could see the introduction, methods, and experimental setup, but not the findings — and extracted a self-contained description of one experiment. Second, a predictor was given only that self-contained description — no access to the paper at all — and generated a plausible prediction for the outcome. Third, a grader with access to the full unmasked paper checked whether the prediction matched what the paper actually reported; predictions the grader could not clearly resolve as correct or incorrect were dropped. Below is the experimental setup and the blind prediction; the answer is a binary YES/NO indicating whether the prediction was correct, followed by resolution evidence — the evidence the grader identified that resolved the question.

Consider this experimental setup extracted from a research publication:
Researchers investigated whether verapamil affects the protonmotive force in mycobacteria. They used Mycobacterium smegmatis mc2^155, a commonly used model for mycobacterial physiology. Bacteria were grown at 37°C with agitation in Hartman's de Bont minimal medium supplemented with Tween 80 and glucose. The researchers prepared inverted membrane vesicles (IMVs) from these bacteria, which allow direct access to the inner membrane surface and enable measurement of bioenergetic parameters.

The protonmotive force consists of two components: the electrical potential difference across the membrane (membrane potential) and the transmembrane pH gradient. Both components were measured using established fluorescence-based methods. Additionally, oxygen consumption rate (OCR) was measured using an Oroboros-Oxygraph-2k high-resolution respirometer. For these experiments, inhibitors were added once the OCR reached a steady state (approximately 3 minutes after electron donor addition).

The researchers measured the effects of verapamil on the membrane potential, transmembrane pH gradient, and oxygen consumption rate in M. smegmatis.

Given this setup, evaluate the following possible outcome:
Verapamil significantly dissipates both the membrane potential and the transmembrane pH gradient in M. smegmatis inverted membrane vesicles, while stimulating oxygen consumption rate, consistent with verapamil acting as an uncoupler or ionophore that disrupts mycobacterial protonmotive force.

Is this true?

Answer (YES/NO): NO